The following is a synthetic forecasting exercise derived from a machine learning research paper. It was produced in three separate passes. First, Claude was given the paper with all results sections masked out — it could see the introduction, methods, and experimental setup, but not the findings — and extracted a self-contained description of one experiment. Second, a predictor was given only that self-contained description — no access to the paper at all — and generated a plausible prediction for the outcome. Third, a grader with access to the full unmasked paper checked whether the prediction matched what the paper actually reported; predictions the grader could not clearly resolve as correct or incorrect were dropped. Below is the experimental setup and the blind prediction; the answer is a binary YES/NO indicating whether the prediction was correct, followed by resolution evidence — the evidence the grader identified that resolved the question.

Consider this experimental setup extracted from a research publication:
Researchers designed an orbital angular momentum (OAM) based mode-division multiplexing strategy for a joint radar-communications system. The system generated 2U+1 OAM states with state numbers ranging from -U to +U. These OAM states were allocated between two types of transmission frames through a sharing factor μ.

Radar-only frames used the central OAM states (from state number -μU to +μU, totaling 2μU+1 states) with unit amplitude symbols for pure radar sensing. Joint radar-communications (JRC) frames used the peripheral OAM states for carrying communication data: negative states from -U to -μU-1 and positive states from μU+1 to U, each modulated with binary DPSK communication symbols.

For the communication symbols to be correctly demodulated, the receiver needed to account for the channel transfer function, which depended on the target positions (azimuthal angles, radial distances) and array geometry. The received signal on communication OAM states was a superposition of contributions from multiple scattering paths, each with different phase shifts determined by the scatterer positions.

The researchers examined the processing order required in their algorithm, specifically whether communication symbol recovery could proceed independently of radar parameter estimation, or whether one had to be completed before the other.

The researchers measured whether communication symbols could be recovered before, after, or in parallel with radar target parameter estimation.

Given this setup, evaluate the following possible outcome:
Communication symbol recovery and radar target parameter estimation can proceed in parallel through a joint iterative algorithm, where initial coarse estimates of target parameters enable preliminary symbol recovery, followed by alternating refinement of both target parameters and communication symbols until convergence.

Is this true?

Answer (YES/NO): NO